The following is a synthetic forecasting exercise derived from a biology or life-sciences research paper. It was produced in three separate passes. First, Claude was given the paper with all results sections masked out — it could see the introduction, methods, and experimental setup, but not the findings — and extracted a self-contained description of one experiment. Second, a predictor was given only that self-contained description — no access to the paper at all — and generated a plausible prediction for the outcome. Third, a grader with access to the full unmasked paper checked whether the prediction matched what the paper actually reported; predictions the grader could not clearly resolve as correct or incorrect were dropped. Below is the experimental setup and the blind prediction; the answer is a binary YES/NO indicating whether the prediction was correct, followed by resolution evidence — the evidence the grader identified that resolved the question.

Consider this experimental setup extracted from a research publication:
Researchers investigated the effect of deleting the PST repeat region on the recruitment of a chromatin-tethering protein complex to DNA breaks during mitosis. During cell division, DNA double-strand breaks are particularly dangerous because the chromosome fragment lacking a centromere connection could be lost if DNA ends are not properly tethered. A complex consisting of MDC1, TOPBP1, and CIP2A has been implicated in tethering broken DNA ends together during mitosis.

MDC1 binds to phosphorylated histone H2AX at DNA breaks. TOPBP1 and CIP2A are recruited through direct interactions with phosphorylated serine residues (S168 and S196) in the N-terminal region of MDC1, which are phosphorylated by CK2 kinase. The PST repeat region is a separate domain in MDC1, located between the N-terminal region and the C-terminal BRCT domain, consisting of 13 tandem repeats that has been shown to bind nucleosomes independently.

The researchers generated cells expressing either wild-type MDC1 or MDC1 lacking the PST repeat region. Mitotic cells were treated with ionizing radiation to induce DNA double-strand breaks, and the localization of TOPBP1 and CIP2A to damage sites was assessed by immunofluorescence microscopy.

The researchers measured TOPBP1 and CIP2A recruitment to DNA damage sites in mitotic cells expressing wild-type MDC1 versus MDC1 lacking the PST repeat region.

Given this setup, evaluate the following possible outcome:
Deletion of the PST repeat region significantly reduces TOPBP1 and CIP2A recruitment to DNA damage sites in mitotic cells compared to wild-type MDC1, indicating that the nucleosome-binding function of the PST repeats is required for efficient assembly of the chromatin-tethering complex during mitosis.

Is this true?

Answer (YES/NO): YES